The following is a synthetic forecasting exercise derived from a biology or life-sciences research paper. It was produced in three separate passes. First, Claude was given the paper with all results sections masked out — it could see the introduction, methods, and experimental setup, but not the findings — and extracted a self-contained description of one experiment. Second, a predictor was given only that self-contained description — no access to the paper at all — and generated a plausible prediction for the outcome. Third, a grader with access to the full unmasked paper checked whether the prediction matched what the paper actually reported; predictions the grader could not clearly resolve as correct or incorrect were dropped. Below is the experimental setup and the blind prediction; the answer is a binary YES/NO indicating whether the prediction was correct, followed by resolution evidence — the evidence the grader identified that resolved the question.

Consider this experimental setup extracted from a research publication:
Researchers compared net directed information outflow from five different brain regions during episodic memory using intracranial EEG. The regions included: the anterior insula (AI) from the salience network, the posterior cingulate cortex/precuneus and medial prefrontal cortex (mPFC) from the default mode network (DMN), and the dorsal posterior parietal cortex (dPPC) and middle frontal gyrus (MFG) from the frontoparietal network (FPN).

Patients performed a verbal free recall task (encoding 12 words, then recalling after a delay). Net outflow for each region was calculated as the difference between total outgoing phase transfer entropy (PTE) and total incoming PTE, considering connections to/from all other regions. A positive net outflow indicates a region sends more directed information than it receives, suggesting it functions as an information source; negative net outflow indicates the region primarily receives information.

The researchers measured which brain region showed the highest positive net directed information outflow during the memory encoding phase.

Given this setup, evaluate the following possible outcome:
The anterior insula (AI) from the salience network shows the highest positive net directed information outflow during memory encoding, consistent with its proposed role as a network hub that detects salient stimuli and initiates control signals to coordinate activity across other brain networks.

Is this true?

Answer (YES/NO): YES